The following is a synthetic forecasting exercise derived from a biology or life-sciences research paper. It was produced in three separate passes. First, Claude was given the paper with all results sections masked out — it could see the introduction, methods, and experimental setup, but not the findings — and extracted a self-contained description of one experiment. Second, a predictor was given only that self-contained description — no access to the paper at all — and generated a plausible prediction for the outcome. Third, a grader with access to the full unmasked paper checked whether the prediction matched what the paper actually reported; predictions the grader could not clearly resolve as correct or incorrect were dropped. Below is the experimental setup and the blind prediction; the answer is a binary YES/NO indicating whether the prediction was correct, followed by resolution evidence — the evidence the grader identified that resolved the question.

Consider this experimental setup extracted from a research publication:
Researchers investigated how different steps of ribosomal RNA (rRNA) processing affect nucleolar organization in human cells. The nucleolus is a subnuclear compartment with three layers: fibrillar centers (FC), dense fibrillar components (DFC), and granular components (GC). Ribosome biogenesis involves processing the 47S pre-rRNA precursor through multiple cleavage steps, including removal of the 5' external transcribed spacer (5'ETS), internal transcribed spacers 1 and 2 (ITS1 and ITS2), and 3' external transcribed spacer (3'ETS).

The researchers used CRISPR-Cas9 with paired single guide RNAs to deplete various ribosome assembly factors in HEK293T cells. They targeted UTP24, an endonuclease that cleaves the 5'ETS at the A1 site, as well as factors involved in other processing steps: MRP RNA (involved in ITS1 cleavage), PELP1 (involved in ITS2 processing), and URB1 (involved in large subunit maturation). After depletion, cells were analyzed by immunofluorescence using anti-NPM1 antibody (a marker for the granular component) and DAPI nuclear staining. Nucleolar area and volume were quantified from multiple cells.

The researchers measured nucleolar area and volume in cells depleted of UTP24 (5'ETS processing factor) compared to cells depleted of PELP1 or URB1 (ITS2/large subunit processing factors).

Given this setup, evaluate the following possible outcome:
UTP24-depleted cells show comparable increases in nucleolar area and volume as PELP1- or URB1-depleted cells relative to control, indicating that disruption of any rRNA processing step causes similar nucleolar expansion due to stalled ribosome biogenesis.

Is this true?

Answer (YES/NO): NO